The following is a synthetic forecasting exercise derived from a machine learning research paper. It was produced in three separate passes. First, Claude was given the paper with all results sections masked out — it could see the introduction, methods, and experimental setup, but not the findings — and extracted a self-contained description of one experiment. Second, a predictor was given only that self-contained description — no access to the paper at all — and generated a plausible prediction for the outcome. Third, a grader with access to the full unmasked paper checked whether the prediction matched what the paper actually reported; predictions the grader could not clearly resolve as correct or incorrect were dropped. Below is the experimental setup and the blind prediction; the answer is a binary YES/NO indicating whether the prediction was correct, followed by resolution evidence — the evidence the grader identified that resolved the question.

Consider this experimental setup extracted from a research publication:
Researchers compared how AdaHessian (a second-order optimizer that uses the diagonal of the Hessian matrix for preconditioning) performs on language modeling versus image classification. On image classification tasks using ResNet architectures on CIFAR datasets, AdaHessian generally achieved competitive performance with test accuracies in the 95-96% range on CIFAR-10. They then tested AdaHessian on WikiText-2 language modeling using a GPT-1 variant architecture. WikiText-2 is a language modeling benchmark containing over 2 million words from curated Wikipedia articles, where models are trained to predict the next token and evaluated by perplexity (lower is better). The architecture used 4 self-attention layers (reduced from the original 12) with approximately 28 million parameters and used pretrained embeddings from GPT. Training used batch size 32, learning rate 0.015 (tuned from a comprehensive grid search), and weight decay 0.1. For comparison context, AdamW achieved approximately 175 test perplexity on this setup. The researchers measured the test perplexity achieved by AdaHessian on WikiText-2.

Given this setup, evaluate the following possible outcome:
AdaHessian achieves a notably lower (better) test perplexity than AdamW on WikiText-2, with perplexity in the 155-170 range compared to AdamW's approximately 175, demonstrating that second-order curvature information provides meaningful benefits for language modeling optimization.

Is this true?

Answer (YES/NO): NO